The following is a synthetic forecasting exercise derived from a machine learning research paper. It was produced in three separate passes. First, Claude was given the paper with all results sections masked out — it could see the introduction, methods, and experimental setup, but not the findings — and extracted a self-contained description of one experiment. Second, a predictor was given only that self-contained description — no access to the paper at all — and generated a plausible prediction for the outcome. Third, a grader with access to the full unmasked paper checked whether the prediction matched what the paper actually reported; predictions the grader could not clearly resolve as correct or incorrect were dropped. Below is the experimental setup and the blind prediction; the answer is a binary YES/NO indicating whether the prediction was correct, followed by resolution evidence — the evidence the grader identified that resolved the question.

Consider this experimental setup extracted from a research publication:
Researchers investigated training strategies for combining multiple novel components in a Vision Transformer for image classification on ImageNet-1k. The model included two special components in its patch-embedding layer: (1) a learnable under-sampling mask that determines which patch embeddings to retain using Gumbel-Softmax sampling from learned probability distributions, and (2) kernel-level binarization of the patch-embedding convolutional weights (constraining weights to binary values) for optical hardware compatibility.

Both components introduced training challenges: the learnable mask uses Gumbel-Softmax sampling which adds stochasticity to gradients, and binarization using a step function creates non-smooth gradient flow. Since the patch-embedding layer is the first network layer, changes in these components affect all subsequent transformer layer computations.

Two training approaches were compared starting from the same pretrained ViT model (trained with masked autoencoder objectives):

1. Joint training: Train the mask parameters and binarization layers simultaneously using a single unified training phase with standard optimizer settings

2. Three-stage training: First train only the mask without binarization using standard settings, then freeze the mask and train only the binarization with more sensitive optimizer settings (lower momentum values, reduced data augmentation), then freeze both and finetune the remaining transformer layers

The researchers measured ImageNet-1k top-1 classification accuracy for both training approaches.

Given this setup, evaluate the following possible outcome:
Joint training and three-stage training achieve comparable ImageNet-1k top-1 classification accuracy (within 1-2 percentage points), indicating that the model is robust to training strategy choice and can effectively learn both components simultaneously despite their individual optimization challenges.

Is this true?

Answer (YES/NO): NO